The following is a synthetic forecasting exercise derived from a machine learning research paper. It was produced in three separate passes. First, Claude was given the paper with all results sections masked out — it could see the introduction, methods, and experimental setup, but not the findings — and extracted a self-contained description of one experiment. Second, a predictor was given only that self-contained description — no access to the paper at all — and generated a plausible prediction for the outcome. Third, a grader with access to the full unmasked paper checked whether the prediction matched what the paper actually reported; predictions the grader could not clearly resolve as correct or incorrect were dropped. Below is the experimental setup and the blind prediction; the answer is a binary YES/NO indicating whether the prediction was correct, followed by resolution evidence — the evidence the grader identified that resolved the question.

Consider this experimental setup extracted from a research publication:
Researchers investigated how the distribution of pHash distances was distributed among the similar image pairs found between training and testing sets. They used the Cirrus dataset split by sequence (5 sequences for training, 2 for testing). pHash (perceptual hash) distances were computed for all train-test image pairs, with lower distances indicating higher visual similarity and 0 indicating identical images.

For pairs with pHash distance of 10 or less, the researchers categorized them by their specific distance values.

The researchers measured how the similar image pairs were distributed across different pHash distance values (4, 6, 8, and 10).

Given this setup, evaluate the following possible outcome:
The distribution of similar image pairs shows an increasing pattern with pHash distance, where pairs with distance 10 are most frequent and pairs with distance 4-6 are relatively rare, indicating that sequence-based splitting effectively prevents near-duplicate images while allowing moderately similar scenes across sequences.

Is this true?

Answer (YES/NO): YES